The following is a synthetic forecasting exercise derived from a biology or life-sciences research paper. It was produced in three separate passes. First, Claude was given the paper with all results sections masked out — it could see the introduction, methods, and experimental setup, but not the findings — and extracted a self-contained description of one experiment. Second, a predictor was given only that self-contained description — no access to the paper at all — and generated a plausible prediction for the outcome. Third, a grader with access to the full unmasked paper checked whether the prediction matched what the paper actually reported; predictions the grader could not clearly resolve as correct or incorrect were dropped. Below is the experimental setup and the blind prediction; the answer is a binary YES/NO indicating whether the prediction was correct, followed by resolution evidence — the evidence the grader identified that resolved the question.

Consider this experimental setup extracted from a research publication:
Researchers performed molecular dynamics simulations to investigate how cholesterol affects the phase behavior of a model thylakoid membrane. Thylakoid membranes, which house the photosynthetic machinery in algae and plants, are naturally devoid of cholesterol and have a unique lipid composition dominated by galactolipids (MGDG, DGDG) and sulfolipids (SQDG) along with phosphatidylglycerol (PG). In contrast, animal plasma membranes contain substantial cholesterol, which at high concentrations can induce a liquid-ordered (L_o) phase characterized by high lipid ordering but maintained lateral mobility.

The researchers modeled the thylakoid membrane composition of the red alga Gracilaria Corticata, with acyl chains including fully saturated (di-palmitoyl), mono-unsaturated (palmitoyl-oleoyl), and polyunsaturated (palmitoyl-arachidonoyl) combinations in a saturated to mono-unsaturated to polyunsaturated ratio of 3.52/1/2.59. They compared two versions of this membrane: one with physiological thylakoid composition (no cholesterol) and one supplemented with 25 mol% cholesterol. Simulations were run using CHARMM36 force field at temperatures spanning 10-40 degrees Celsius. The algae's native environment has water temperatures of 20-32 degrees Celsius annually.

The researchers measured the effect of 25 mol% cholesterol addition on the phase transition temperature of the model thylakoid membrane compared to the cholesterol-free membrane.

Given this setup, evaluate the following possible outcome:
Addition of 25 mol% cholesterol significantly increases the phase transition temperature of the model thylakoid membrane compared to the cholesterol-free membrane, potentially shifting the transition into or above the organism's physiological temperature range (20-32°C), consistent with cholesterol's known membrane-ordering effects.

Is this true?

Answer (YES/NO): NO